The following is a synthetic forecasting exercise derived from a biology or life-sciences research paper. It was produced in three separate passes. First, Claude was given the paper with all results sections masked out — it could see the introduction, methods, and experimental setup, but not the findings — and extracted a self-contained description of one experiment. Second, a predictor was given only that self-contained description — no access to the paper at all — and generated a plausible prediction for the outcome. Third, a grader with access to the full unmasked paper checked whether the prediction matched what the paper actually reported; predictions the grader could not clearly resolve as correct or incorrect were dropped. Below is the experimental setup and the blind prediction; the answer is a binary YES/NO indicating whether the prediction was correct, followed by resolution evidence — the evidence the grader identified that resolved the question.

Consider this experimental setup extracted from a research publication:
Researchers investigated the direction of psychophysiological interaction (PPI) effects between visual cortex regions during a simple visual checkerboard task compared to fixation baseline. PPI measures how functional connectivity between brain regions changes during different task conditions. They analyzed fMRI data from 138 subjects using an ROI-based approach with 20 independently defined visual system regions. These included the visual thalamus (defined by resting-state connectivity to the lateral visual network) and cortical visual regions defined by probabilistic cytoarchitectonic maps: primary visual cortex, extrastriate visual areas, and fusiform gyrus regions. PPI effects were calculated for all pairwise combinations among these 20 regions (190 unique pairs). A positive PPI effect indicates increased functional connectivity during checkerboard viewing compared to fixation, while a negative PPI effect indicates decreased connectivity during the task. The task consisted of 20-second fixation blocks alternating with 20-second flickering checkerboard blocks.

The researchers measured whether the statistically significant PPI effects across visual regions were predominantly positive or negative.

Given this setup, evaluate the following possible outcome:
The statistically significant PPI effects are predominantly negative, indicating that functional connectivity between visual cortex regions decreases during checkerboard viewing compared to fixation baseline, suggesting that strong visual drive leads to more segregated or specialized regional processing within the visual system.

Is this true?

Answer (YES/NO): YES